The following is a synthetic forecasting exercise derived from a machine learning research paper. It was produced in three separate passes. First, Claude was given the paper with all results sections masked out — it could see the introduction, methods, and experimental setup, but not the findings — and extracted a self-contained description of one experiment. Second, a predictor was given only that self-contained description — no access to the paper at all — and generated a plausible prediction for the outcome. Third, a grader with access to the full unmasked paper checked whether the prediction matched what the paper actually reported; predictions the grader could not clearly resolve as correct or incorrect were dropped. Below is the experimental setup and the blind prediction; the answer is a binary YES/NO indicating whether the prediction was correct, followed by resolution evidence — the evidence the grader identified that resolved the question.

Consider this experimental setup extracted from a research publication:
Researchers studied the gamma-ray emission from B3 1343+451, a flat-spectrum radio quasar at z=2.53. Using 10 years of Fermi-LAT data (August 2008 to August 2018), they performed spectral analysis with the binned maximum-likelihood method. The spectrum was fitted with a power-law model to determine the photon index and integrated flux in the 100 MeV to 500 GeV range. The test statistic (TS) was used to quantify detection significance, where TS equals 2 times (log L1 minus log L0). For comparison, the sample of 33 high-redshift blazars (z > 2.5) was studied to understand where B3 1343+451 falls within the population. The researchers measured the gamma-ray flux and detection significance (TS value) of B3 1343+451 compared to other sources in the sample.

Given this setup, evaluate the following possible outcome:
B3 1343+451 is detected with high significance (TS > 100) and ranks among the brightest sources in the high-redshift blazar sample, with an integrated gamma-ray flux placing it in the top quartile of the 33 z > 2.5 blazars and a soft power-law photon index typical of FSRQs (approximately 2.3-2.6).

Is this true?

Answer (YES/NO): NO